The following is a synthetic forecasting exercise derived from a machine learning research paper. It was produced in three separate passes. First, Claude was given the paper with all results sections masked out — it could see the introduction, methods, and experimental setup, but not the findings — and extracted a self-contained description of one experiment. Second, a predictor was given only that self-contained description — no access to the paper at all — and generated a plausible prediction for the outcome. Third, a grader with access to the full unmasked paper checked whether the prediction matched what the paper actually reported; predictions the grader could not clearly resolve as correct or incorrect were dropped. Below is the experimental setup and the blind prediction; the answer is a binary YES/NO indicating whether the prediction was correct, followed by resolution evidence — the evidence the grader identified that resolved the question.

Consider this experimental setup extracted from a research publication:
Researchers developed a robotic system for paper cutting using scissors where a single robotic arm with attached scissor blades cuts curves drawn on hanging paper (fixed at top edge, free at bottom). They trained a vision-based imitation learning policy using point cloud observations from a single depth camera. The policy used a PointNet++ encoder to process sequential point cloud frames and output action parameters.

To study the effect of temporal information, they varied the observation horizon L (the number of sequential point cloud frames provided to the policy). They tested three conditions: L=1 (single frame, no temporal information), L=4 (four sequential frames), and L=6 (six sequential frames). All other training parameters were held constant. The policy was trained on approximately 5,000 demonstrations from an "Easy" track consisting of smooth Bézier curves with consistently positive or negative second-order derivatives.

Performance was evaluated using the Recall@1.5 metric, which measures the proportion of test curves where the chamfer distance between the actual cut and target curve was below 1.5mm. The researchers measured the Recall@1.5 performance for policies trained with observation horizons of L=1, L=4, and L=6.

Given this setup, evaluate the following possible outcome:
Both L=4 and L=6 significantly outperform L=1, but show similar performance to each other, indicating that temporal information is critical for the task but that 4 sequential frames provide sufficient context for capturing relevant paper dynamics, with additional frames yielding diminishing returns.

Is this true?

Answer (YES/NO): YES